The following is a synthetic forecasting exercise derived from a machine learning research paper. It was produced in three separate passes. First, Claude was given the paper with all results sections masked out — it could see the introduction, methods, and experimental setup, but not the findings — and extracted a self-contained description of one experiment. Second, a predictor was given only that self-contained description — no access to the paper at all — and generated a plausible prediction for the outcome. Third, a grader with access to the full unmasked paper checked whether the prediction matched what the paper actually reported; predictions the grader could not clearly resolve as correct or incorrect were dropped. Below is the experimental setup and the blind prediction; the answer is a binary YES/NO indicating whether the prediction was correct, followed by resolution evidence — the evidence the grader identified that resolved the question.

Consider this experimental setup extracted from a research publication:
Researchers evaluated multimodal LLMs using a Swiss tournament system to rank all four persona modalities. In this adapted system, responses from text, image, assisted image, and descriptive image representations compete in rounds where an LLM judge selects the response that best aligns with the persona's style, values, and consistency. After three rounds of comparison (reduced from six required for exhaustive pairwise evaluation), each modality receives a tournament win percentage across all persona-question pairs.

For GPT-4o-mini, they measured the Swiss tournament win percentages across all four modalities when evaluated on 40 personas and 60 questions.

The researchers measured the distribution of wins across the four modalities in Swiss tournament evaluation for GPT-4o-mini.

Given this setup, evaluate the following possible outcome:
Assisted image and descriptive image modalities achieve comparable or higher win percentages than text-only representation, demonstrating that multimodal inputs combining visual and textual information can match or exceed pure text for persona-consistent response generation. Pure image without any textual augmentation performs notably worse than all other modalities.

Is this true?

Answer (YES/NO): NO